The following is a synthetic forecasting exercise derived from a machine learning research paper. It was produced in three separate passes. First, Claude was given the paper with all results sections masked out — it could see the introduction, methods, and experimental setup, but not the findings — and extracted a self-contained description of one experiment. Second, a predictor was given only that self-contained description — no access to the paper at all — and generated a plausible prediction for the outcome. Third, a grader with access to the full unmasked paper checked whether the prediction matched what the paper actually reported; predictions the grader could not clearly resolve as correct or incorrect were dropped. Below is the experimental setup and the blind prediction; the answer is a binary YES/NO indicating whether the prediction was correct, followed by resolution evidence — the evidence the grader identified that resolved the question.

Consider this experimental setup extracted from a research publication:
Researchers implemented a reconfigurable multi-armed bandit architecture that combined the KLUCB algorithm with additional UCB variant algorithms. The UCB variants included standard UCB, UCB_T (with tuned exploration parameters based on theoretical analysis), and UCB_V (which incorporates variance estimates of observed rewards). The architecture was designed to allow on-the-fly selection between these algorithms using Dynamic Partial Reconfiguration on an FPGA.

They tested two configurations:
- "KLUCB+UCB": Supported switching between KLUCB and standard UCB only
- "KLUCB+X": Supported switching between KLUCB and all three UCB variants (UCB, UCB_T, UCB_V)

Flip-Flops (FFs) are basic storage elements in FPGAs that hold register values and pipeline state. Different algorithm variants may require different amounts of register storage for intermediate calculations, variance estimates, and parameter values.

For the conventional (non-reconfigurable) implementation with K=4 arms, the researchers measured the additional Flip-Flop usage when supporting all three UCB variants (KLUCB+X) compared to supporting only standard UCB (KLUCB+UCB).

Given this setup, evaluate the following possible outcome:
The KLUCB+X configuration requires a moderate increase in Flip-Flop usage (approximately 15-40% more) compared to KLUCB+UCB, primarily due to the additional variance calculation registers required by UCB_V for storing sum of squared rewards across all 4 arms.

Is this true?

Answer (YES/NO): NO